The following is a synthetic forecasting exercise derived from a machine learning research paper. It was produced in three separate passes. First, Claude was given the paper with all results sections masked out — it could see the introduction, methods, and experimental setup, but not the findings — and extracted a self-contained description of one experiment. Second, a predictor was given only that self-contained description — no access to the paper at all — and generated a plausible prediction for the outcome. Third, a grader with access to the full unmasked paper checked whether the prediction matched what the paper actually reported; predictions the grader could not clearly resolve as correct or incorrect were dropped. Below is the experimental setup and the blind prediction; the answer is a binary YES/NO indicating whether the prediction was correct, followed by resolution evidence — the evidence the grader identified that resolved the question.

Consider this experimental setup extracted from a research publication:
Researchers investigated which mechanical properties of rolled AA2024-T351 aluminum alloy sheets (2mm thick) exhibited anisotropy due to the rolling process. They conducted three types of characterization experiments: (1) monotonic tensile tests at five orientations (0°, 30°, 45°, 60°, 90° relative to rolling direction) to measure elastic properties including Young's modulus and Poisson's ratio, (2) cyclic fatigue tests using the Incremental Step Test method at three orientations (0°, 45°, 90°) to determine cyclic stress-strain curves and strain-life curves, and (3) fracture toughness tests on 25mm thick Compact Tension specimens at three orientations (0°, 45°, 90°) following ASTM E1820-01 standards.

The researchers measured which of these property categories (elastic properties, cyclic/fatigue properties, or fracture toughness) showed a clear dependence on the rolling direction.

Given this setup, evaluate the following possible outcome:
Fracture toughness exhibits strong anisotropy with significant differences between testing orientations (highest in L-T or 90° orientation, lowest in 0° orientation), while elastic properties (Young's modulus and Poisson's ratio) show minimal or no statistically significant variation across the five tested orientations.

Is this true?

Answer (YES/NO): YES